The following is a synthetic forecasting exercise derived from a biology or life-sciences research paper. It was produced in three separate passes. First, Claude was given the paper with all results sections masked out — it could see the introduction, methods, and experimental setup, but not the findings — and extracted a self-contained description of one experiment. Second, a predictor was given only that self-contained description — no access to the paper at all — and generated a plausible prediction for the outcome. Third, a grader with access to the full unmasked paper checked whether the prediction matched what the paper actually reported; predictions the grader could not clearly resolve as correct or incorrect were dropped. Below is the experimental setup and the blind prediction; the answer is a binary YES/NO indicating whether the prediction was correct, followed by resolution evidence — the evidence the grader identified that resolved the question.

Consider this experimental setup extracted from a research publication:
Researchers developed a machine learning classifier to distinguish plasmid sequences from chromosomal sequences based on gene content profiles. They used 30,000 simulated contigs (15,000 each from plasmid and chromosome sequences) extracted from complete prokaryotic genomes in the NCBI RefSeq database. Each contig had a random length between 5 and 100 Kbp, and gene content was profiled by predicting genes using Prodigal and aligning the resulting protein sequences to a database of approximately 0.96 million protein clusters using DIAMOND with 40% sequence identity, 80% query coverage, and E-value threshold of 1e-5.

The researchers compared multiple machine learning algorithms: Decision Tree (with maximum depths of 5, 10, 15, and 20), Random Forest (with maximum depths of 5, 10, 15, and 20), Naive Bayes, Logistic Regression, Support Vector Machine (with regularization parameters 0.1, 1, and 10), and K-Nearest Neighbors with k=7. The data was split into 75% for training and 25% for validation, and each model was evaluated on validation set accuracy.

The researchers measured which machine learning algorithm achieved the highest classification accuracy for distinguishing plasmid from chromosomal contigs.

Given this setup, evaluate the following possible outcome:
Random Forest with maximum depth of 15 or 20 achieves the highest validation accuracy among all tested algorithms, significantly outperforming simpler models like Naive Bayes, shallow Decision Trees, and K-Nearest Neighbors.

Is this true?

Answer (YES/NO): NO